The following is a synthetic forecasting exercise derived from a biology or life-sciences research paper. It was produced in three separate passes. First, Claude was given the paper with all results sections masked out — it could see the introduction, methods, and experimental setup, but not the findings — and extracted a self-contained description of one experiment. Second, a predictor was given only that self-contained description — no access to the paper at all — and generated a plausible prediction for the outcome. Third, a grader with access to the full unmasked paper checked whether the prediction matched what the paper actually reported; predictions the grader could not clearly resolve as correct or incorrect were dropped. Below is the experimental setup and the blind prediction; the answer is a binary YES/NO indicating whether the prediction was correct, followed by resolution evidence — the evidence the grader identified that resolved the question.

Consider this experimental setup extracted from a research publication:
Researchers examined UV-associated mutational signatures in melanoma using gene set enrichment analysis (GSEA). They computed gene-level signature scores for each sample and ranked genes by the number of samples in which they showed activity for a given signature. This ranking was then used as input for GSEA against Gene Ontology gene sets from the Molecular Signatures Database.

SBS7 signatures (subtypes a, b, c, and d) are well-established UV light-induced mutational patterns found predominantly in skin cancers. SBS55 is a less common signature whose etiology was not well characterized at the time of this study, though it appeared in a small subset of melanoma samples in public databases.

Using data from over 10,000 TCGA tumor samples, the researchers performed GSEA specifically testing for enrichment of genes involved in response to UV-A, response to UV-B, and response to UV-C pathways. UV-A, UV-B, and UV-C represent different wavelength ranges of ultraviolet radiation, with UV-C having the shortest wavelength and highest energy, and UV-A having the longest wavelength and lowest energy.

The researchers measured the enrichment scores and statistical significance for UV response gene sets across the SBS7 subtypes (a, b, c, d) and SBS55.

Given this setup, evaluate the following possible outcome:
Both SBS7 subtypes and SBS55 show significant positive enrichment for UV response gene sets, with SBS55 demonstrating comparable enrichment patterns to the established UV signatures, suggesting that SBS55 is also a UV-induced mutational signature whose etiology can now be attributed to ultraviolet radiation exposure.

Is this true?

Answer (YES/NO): NO